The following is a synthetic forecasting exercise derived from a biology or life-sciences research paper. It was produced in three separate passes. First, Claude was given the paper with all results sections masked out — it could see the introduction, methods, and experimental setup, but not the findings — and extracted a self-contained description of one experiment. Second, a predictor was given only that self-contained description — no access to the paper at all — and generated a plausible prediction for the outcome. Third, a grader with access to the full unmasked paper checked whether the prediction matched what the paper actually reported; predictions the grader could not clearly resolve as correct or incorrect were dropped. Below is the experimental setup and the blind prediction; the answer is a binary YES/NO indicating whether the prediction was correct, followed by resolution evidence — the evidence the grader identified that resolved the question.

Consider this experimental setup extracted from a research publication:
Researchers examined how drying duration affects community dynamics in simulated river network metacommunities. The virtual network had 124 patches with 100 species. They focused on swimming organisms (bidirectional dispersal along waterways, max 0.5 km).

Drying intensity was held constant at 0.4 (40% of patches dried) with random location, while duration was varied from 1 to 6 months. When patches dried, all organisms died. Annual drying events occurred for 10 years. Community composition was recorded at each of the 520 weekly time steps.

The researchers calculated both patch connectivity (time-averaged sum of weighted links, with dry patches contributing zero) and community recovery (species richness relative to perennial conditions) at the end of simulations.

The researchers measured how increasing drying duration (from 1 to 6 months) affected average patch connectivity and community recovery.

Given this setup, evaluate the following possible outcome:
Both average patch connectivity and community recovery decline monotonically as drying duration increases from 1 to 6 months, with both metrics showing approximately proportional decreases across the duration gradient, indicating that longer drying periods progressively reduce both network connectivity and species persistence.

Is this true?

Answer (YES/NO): NO